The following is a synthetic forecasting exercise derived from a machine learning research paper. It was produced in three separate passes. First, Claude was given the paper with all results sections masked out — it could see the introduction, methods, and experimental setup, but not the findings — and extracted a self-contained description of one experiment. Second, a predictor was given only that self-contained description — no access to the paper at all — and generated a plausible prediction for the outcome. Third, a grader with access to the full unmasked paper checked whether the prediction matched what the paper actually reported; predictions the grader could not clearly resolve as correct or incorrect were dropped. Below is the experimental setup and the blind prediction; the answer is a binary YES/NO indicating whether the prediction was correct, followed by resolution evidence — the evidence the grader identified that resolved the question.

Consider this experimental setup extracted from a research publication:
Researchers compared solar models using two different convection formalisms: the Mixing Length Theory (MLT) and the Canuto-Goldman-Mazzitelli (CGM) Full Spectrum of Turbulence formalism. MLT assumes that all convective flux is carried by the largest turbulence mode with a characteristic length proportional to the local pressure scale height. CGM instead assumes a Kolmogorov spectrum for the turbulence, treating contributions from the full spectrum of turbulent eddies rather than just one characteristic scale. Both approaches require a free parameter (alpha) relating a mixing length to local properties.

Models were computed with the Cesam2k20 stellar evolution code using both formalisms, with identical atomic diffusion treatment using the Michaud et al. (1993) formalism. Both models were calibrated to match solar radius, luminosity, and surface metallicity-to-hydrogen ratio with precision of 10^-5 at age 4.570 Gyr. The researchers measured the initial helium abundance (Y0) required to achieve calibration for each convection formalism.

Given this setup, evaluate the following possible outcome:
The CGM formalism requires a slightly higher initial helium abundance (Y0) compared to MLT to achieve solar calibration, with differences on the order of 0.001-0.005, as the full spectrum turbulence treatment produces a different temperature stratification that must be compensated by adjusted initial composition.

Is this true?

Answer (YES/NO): NO